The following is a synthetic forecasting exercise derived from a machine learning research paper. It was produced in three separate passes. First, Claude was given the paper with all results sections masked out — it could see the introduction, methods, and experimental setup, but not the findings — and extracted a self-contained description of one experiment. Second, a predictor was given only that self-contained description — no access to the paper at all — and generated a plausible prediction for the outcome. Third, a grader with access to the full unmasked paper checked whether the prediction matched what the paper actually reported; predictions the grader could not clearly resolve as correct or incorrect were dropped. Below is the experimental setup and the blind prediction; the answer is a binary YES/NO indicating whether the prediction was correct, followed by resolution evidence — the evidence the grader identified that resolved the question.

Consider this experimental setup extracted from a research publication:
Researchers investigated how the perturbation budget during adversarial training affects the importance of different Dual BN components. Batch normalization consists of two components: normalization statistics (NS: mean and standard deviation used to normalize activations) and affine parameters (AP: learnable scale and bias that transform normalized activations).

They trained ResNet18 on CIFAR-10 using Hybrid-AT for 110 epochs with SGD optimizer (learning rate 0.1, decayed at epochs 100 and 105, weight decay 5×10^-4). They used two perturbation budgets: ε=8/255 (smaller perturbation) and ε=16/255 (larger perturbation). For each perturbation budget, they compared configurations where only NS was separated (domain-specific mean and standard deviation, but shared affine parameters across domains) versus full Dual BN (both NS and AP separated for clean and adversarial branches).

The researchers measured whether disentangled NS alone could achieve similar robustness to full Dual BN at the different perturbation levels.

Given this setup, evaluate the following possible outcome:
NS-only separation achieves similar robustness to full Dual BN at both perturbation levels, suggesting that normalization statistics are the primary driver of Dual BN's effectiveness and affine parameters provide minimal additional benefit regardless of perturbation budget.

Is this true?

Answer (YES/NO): NO